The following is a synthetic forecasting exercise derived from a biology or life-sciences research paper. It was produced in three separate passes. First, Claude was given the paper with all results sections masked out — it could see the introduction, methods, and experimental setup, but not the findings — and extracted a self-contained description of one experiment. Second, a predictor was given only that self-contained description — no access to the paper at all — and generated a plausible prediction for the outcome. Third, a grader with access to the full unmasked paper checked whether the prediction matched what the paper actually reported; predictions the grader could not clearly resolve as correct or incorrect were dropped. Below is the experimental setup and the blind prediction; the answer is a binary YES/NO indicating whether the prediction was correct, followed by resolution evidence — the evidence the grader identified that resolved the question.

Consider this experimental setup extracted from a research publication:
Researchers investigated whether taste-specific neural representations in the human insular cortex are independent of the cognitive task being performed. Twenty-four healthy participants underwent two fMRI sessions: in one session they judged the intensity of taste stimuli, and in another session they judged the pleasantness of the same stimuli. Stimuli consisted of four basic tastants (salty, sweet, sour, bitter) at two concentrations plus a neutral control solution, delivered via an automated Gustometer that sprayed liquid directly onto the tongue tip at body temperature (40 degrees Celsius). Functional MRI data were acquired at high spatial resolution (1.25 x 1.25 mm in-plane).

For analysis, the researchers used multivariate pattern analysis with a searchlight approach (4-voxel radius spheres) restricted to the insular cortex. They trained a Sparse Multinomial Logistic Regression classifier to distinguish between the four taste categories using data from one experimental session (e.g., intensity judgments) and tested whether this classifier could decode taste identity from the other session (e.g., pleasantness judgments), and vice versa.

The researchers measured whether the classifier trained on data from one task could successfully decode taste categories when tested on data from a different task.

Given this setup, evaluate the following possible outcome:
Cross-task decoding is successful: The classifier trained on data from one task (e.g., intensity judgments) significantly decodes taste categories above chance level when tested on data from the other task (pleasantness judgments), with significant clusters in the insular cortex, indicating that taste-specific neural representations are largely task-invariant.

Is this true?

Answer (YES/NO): YES